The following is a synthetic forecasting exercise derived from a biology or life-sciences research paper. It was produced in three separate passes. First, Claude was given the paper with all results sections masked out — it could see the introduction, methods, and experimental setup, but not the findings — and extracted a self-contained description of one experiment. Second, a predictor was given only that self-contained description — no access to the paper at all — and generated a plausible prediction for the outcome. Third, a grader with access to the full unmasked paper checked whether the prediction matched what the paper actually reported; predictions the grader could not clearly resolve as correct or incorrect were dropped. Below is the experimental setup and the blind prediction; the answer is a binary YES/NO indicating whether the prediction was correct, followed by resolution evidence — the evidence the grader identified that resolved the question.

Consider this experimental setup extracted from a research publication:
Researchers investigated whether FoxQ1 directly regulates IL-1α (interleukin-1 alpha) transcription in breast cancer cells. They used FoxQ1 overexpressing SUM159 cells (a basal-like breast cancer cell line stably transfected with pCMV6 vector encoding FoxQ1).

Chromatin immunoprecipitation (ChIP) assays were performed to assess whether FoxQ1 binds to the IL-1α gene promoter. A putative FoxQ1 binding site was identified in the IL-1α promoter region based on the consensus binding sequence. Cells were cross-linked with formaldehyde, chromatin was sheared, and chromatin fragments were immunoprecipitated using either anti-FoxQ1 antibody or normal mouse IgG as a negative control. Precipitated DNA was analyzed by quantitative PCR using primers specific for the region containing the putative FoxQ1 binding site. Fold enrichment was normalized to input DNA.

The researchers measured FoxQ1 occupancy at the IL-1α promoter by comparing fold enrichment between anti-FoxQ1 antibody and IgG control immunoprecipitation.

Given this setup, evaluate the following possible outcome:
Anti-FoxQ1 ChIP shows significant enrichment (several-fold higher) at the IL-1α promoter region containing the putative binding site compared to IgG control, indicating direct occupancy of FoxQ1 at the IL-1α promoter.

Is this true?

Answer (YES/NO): YES